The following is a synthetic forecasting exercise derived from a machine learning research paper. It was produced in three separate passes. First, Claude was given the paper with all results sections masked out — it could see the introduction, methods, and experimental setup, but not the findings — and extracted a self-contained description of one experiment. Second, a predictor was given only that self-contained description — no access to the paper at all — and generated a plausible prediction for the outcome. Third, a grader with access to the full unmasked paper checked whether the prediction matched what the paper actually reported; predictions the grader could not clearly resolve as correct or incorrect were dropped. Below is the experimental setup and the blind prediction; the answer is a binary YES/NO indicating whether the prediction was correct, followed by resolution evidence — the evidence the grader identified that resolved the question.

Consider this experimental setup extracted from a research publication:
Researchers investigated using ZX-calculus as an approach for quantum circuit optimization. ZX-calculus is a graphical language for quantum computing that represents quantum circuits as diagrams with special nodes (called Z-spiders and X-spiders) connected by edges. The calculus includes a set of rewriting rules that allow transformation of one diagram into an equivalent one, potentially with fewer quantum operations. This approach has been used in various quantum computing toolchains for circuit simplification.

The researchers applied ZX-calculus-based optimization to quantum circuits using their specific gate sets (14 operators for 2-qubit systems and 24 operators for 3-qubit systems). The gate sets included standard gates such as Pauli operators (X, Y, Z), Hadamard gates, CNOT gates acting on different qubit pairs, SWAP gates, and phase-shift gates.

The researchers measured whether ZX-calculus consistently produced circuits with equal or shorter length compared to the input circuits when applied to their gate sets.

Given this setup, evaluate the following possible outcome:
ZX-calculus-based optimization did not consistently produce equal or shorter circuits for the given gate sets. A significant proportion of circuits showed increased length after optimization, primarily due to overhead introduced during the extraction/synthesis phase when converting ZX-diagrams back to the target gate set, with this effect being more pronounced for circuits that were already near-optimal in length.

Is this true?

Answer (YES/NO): NO